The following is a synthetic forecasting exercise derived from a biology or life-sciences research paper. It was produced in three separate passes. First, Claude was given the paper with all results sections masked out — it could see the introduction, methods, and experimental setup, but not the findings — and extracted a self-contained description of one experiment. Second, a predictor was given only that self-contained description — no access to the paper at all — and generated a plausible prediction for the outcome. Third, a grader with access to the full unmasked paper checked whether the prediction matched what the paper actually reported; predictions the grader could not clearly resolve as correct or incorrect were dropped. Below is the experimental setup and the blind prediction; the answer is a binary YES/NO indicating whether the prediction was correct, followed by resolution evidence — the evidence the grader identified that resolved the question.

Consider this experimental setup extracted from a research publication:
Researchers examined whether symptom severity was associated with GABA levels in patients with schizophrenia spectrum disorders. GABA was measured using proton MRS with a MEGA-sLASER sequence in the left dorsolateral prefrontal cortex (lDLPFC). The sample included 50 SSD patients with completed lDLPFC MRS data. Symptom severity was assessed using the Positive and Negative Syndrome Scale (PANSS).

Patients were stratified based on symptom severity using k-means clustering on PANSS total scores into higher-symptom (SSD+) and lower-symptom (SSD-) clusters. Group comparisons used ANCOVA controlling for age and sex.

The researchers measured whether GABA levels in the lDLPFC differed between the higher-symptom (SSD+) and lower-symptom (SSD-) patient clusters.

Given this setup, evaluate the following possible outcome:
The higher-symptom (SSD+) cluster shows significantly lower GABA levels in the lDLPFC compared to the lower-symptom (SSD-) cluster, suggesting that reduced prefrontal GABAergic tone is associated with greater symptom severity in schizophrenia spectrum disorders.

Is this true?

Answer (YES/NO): NO